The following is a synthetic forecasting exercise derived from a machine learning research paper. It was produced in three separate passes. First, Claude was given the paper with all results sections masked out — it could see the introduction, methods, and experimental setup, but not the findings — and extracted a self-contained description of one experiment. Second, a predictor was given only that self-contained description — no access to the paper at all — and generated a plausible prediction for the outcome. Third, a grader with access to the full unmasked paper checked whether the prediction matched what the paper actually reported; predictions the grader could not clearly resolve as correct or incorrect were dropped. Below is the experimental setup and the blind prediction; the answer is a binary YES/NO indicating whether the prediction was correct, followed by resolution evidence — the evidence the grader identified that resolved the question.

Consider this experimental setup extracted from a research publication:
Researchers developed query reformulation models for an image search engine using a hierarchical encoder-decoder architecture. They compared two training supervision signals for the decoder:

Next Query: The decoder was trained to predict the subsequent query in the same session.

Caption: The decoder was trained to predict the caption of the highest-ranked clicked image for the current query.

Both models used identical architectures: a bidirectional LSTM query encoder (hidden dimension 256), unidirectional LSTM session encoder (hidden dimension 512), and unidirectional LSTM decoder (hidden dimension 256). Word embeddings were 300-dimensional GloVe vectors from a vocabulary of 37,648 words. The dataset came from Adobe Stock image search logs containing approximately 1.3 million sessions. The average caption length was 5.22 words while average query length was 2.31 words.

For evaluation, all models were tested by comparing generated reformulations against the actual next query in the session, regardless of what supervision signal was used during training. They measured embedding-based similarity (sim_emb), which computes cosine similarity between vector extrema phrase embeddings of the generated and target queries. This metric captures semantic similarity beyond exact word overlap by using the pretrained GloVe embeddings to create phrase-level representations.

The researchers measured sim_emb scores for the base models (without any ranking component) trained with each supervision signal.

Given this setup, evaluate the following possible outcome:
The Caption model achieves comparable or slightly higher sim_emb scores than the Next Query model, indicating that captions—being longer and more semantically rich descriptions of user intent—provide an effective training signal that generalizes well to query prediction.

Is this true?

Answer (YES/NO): NO